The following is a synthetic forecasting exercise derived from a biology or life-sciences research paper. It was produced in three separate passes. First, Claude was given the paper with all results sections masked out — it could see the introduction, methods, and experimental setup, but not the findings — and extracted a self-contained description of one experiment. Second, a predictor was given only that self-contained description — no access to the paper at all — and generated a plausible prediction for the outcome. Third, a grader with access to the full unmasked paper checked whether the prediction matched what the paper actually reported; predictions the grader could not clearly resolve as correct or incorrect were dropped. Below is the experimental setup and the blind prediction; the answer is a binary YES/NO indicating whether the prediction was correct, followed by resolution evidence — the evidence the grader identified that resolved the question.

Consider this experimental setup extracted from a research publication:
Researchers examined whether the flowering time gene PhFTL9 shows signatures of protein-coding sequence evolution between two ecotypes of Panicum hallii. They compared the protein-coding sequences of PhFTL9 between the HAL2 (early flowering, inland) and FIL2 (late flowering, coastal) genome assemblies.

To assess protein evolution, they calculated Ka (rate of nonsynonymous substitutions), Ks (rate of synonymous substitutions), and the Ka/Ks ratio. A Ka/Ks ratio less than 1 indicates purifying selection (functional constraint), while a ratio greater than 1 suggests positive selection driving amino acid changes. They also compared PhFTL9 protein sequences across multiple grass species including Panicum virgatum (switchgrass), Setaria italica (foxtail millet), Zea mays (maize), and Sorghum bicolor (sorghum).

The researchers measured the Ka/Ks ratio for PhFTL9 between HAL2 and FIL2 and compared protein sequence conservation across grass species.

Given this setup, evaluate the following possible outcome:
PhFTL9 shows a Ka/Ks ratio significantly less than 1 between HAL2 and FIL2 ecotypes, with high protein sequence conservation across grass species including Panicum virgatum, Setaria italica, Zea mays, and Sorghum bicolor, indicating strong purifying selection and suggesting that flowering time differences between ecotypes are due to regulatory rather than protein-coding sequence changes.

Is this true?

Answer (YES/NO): YES